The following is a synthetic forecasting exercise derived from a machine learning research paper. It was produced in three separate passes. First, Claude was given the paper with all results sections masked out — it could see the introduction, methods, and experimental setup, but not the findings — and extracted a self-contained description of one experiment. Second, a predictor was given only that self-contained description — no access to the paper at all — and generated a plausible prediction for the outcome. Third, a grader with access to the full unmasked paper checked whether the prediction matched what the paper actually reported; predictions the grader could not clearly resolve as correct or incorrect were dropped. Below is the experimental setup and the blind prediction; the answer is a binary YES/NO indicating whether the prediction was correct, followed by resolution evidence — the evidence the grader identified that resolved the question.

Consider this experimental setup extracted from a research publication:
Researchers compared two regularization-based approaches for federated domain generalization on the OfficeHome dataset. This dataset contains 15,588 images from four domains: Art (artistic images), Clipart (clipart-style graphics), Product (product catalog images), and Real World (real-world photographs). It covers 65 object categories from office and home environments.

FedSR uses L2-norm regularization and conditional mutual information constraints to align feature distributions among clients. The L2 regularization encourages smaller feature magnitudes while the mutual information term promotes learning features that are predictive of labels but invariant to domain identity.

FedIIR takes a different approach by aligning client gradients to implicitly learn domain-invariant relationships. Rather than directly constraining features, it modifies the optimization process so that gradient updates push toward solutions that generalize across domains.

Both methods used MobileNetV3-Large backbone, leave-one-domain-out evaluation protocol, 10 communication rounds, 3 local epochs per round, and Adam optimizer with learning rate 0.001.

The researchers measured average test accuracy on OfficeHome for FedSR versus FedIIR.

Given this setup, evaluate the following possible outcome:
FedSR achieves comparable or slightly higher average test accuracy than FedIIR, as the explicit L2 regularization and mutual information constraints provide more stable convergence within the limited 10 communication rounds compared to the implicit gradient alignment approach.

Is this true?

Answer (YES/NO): YES